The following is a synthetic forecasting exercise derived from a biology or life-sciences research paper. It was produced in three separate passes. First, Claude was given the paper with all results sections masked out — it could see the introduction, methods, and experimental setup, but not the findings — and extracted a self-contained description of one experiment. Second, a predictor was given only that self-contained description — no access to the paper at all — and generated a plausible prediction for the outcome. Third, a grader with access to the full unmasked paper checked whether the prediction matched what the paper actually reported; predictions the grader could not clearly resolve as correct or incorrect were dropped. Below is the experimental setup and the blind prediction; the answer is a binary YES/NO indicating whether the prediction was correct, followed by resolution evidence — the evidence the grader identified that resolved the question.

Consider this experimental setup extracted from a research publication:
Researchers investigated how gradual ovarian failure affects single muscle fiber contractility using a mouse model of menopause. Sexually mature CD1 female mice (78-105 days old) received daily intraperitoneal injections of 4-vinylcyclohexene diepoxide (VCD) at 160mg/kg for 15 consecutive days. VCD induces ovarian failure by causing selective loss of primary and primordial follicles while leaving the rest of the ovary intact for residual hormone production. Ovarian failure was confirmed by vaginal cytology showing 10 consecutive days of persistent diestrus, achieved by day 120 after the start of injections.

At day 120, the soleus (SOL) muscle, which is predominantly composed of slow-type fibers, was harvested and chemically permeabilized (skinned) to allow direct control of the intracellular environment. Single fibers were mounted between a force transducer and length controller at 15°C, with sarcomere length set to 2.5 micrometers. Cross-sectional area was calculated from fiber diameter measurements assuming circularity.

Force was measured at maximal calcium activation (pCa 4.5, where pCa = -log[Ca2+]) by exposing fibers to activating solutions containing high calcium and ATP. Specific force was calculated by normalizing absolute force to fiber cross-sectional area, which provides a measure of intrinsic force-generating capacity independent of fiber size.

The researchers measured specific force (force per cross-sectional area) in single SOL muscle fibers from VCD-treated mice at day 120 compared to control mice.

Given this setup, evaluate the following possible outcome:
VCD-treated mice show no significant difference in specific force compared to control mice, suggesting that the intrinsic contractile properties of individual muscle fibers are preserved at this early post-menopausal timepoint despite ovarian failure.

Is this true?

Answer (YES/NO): YES